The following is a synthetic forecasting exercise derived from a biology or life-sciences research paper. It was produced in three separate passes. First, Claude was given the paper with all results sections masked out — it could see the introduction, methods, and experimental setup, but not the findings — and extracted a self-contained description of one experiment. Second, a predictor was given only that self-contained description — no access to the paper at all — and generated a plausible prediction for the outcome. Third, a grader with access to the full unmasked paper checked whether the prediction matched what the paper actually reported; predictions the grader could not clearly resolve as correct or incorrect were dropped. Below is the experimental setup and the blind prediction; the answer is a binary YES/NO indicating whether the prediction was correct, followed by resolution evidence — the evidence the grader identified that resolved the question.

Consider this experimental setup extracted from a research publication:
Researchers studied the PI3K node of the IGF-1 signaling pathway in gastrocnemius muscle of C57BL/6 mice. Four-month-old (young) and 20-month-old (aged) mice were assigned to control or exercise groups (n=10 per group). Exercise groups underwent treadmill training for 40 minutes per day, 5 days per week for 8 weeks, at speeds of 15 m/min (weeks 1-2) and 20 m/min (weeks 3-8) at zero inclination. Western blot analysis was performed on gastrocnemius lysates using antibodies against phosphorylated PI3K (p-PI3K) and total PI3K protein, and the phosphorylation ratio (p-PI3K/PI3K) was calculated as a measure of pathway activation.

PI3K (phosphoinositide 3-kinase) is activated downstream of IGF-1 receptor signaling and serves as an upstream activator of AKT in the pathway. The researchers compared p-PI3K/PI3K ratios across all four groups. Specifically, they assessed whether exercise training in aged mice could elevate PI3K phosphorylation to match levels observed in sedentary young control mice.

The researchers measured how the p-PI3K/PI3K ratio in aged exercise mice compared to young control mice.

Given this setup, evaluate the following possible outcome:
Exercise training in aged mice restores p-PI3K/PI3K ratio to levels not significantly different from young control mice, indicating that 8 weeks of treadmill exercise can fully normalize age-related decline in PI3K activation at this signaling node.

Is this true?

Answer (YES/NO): NO